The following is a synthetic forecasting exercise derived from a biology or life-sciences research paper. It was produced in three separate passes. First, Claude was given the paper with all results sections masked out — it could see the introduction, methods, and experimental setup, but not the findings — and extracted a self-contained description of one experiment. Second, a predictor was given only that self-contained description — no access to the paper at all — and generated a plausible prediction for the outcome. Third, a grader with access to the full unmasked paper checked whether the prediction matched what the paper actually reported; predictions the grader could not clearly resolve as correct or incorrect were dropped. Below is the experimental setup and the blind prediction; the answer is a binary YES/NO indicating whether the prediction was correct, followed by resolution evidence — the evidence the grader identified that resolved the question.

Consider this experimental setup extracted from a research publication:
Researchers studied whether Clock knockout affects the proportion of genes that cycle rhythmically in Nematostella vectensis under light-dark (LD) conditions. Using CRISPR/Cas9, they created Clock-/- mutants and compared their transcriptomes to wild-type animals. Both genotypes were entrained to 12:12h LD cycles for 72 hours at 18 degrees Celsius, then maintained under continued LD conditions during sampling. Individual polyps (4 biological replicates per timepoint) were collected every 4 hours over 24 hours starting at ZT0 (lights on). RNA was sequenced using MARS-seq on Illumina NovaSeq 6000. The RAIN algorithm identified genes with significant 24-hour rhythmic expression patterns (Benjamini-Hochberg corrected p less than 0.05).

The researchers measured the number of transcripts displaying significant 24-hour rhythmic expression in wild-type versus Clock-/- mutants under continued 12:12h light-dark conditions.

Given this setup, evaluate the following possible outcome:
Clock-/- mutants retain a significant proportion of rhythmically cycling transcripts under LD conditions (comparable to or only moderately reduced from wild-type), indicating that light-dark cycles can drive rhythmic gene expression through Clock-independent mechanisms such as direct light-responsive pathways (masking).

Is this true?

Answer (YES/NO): YES